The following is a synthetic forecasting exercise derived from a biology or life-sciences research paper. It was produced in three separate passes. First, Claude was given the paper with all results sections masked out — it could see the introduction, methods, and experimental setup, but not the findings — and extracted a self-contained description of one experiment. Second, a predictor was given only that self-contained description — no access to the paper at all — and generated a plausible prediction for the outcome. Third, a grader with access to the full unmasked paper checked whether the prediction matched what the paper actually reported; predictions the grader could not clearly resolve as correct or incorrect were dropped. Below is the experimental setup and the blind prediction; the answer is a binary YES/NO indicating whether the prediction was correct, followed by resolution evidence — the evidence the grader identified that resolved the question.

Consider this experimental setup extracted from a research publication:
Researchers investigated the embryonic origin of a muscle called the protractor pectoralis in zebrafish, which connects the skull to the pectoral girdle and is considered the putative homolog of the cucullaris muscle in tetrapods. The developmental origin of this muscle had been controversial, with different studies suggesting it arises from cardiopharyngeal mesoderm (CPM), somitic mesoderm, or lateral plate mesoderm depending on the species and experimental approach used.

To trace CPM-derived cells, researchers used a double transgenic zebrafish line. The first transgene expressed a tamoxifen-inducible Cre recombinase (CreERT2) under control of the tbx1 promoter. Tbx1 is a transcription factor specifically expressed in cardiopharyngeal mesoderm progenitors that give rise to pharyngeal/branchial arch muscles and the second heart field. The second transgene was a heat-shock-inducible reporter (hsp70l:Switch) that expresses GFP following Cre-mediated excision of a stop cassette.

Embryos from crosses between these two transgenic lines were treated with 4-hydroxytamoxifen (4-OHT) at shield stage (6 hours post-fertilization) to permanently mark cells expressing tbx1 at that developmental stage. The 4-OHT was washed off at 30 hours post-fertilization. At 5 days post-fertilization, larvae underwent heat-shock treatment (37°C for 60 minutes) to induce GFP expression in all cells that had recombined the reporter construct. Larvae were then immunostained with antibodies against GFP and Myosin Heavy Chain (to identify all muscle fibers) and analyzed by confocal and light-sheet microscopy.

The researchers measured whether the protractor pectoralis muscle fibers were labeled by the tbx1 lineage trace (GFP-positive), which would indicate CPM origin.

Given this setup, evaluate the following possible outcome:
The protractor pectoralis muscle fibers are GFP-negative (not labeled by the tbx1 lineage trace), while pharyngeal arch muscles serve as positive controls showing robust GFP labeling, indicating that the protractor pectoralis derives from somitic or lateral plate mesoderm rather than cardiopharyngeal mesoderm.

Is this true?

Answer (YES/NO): NO